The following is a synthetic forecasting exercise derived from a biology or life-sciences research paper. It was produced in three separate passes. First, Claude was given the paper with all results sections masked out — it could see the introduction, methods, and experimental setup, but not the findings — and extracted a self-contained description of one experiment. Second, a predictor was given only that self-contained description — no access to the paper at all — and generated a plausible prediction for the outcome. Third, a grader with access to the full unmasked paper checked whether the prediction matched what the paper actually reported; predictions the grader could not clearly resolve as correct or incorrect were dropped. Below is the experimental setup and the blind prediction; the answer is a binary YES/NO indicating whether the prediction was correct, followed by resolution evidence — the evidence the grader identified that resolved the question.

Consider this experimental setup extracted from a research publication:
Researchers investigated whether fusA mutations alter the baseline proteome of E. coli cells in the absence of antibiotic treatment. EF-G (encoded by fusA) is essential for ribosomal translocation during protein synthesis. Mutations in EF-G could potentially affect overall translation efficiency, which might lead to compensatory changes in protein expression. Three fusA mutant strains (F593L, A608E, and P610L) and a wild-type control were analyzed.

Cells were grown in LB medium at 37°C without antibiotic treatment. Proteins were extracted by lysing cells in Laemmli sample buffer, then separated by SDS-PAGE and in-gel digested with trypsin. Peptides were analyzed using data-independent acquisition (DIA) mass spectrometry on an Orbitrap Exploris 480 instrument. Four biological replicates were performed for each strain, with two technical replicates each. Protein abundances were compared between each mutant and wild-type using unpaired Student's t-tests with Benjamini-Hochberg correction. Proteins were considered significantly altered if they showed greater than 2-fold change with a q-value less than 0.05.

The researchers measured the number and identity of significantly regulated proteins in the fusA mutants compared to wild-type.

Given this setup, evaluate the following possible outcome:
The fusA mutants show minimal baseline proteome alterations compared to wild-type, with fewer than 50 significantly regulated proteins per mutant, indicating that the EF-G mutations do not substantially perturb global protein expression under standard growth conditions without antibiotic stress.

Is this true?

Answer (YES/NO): NO